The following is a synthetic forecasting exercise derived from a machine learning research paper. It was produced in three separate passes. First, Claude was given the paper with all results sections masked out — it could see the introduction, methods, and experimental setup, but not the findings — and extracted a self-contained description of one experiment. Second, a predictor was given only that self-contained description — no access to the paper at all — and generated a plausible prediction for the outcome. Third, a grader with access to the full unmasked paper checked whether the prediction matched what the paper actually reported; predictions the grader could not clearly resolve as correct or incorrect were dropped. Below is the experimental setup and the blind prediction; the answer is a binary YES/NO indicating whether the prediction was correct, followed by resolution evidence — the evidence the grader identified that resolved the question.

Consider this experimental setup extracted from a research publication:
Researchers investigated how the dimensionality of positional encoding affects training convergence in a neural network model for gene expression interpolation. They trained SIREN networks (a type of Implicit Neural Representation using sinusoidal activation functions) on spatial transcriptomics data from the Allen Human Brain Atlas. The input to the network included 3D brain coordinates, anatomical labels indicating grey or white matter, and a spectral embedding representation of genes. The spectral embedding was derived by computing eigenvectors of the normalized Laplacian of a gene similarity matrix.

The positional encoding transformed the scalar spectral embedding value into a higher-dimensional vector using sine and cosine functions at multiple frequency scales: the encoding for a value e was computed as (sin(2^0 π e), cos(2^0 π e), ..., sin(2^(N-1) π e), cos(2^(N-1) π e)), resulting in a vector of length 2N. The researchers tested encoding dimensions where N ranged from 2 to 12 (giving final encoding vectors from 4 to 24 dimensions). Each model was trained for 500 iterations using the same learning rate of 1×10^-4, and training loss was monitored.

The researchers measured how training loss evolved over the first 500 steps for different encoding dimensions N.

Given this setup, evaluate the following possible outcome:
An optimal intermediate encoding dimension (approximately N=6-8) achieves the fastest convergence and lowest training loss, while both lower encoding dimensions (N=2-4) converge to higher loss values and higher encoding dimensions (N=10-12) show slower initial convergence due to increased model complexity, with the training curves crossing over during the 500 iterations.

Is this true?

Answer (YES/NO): NO